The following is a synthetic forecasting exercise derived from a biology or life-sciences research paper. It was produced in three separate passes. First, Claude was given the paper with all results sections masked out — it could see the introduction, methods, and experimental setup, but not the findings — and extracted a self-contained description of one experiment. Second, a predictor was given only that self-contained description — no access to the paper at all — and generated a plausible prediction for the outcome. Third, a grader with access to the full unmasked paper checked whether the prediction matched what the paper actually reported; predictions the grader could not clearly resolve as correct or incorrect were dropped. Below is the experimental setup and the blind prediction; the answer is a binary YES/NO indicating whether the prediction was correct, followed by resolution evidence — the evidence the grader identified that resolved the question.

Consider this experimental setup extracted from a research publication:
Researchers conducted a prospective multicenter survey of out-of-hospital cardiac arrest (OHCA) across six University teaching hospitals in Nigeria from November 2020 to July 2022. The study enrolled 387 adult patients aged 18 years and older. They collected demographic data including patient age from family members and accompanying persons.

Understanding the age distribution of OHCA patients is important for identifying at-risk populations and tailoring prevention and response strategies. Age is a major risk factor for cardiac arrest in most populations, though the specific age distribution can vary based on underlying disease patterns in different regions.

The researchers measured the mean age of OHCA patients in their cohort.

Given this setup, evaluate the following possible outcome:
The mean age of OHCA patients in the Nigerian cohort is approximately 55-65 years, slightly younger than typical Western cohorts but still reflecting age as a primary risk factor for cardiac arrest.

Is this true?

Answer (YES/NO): NO